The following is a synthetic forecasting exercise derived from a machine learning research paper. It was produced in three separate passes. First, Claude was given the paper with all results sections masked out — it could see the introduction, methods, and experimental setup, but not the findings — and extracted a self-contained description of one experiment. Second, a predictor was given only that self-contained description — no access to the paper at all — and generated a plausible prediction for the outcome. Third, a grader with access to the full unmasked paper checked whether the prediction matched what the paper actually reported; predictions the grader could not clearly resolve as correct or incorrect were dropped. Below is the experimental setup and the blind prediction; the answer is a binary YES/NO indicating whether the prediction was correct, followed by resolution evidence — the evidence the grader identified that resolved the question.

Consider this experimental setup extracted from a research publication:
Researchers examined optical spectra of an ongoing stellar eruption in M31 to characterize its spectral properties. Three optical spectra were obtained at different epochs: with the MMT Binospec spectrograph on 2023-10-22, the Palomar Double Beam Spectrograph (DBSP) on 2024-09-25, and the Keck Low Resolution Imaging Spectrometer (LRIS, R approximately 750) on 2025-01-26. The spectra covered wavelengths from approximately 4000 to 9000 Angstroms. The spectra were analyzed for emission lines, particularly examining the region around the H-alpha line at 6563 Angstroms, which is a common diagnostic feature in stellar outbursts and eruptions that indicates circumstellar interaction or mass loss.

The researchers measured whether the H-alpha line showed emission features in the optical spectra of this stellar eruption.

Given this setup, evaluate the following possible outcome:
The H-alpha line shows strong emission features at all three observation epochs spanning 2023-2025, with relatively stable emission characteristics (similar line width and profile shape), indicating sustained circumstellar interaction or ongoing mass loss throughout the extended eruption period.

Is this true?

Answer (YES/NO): NO